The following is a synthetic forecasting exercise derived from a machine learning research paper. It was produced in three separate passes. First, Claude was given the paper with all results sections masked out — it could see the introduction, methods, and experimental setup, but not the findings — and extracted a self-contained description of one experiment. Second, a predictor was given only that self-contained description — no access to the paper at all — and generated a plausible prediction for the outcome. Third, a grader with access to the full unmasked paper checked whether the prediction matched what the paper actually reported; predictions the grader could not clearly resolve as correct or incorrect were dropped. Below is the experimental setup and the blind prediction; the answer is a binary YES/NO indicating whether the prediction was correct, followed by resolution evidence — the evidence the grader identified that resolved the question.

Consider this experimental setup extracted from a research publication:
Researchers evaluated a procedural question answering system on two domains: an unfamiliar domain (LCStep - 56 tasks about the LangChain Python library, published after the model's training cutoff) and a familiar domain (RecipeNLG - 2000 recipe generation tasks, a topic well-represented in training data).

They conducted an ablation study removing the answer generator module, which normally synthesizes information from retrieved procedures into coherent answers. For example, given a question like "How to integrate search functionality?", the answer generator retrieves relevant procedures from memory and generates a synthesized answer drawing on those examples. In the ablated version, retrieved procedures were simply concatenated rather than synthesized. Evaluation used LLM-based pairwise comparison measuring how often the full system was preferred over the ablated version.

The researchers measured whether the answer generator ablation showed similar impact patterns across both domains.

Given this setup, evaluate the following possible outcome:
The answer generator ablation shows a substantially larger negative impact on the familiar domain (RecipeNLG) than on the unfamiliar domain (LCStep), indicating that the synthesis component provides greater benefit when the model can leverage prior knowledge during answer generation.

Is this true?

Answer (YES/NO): YES